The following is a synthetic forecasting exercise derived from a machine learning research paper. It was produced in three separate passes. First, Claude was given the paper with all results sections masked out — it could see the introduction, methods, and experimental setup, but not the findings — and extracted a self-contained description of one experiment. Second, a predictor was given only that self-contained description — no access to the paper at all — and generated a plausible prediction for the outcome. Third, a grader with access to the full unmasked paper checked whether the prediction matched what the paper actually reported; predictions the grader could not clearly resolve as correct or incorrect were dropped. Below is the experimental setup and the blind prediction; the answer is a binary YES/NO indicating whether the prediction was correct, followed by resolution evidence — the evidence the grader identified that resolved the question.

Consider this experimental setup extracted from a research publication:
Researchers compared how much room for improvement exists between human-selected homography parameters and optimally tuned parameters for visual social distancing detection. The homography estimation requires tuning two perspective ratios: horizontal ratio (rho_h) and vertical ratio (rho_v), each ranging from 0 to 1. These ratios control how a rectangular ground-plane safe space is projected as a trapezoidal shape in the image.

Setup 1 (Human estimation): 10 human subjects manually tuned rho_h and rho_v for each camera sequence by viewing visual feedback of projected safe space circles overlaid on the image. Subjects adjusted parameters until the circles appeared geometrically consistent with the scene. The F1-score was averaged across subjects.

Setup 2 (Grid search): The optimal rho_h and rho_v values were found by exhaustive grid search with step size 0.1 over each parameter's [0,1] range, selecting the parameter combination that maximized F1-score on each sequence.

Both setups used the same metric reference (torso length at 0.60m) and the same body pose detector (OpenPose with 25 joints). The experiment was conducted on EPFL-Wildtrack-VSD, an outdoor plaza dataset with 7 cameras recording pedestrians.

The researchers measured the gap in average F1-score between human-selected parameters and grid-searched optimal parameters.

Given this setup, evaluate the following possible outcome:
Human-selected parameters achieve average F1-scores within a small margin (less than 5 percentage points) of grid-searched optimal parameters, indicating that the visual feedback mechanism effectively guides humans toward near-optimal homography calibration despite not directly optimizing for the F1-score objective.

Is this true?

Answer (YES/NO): YES